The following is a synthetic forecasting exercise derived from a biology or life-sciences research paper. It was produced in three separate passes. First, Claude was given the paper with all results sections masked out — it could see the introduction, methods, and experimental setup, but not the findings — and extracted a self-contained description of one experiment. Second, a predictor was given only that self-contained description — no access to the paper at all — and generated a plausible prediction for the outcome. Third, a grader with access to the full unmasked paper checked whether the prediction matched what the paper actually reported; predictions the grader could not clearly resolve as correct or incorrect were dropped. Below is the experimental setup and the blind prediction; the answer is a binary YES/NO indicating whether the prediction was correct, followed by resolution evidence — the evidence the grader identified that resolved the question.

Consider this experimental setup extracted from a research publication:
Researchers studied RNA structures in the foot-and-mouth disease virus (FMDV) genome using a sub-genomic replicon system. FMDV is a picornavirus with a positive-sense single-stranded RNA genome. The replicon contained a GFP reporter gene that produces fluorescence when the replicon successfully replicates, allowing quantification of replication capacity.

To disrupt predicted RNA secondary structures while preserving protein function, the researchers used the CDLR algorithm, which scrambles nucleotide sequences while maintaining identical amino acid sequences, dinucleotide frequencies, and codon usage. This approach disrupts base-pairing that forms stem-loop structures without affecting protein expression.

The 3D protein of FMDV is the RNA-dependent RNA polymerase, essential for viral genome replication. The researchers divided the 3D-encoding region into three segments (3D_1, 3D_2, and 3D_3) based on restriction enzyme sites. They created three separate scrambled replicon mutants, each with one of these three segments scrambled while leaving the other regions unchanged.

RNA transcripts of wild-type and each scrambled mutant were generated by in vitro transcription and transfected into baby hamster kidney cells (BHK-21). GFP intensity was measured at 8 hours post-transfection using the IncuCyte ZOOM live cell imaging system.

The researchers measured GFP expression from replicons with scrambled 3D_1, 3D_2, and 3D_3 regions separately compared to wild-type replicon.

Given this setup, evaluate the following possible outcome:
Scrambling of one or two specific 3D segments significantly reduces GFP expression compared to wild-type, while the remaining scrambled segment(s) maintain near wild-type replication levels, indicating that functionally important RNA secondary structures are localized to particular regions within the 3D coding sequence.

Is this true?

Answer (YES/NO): YES